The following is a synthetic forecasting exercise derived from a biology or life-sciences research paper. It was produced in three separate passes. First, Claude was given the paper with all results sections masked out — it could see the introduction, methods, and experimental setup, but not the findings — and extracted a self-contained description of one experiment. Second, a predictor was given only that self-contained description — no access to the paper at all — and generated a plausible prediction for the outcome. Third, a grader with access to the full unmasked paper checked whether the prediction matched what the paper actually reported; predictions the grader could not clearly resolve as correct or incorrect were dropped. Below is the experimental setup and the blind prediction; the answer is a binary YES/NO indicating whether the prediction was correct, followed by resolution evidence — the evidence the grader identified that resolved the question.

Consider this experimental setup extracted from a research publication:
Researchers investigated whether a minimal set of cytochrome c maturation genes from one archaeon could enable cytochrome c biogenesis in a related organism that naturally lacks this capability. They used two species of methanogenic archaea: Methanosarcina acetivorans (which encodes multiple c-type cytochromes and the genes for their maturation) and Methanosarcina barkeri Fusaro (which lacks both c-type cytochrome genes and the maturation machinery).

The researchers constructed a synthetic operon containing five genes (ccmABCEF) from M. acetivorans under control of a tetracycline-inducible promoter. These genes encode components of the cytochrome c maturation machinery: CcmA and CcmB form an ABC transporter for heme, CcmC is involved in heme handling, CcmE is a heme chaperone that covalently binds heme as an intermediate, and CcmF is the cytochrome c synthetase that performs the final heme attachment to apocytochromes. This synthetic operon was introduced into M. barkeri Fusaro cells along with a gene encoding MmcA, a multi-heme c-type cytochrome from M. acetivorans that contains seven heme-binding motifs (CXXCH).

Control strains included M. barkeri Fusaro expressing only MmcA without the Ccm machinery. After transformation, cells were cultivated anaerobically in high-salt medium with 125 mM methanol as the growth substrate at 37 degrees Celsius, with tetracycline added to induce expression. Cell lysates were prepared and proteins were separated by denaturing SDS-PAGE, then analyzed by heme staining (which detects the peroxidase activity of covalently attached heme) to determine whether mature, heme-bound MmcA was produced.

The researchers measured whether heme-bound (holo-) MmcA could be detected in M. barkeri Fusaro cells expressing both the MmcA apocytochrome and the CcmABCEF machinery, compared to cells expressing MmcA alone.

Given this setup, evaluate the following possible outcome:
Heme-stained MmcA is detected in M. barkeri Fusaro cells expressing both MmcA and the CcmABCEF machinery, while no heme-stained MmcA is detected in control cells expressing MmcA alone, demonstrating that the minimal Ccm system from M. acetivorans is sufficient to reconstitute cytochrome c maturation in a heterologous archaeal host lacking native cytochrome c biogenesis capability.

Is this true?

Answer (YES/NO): YES